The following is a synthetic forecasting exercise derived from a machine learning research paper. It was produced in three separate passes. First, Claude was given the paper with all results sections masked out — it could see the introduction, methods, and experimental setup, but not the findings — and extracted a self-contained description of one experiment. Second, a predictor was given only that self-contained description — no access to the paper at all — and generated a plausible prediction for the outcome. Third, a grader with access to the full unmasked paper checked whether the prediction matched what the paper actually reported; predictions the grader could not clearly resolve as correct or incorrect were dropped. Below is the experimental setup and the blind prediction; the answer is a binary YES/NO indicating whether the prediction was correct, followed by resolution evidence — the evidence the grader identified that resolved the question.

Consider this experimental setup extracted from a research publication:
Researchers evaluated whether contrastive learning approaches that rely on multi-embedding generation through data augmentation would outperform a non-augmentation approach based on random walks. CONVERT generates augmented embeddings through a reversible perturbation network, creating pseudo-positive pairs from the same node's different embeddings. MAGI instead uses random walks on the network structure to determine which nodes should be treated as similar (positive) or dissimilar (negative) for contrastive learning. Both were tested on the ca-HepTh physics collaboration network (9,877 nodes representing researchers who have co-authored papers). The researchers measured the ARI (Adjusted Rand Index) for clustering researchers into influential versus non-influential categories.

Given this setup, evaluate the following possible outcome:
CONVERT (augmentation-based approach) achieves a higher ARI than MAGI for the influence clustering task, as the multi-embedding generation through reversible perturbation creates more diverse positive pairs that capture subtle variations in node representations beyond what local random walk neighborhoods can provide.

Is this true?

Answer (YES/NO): YES